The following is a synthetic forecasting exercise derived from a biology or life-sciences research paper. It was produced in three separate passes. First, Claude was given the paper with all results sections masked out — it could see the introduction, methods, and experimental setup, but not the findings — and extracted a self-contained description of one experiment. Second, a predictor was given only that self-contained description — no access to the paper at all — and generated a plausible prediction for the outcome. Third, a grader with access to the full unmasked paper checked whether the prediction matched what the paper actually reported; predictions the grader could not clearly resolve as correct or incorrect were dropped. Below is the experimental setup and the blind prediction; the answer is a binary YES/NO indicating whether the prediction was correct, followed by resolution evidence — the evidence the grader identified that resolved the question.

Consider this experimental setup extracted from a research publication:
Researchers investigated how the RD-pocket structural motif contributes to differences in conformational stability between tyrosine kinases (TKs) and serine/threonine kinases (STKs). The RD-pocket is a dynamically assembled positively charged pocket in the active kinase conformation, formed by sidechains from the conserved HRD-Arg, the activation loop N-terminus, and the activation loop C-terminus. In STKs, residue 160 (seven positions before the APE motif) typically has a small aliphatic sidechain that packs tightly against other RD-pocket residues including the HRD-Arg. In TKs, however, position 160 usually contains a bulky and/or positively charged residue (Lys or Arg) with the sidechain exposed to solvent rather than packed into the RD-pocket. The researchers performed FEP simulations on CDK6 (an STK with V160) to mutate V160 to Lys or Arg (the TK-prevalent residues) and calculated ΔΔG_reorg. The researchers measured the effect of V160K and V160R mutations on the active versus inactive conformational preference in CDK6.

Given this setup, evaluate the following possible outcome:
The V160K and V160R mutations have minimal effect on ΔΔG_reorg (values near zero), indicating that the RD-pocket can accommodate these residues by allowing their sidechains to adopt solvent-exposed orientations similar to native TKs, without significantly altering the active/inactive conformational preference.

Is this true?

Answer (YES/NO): NO